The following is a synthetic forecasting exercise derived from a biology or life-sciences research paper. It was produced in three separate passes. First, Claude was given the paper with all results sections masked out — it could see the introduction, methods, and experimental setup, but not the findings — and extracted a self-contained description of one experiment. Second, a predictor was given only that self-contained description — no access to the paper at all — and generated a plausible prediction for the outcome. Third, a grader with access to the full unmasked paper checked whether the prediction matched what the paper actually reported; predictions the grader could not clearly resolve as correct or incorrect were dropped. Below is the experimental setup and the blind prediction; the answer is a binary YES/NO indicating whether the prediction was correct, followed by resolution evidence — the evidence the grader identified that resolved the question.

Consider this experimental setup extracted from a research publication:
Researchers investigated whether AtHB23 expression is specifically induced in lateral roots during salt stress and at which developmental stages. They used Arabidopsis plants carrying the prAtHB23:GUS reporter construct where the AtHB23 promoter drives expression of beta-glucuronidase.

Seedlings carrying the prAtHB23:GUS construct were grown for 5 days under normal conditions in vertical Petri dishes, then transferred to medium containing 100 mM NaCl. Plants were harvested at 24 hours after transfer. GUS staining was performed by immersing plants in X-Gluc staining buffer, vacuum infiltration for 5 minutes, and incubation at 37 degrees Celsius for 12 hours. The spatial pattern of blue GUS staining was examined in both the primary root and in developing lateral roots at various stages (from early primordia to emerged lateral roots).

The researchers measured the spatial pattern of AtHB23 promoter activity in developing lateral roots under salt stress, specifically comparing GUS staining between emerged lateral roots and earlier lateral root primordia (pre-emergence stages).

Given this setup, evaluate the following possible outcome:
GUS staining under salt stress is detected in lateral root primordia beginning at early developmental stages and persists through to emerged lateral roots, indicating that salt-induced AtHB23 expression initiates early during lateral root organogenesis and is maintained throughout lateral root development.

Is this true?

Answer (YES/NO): NO